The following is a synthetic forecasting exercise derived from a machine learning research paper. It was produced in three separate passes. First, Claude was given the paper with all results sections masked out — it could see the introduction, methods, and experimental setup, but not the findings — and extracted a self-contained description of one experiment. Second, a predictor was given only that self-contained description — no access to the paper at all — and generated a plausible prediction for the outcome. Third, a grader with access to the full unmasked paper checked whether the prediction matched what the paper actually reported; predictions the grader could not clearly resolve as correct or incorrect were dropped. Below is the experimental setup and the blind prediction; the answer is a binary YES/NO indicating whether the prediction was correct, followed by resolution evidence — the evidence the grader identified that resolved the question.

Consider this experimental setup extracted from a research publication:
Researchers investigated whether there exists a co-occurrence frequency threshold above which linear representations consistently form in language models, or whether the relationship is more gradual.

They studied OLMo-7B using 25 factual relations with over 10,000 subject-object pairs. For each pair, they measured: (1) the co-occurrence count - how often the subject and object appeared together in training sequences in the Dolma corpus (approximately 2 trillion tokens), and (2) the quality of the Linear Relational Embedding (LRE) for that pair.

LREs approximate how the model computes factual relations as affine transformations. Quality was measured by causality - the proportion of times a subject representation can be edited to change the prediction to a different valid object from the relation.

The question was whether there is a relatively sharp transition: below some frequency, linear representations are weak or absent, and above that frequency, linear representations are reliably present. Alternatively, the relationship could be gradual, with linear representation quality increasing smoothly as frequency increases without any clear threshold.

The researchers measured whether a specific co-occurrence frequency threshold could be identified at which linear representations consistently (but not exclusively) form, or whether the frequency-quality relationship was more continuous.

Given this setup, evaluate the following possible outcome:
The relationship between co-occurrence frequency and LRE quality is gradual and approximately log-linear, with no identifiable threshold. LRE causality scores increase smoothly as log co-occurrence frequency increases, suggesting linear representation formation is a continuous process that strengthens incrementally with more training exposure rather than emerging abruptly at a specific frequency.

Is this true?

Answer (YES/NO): NO